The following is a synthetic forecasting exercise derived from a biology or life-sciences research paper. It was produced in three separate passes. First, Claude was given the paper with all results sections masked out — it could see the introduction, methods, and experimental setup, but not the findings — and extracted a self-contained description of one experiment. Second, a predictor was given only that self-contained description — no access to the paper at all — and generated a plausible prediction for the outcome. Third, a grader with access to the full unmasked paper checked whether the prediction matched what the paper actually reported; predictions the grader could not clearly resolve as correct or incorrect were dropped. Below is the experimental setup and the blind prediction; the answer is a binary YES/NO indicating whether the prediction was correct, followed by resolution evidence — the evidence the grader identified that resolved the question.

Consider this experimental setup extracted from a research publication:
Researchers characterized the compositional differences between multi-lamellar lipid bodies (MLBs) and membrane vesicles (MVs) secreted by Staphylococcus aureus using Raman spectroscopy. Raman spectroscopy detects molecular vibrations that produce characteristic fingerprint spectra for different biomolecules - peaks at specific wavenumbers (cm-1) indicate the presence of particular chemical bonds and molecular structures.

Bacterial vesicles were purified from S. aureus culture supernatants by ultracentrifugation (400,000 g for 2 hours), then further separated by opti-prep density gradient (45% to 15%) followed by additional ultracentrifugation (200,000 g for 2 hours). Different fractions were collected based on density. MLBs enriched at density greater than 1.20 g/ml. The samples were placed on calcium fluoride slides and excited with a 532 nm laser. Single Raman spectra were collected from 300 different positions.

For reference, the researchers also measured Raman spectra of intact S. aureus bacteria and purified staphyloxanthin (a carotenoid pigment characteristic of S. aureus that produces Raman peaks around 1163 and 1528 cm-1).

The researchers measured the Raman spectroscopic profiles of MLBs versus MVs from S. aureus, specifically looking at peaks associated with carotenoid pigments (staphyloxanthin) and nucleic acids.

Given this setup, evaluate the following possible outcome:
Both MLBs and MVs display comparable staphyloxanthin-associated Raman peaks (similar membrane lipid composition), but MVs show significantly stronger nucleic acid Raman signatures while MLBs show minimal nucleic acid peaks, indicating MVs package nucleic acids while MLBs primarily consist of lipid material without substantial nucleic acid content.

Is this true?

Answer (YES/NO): NO